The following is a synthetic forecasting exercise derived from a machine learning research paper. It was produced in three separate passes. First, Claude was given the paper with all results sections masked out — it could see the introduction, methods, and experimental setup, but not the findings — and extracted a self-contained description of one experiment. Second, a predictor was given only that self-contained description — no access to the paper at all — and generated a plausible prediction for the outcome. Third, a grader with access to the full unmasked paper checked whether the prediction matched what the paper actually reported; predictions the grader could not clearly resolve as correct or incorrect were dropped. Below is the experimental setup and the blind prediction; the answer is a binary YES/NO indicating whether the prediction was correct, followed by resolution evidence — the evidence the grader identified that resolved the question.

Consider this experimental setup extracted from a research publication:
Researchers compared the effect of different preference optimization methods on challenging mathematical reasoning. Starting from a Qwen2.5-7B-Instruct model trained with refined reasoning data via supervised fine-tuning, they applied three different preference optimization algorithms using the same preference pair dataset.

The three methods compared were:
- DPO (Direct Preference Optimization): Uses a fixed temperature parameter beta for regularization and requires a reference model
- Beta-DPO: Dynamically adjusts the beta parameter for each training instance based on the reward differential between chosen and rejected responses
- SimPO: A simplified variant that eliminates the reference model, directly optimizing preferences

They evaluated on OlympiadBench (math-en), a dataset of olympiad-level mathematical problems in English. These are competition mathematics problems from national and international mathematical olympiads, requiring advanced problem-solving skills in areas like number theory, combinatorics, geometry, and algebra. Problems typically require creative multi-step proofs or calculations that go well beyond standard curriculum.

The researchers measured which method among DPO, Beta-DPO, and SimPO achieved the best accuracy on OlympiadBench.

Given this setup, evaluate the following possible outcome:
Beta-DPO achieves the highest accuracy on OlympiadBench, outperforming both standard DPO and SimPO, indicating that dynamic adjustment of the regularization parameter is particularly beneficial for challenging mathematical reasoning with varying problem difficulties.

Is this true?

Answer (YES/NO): YES